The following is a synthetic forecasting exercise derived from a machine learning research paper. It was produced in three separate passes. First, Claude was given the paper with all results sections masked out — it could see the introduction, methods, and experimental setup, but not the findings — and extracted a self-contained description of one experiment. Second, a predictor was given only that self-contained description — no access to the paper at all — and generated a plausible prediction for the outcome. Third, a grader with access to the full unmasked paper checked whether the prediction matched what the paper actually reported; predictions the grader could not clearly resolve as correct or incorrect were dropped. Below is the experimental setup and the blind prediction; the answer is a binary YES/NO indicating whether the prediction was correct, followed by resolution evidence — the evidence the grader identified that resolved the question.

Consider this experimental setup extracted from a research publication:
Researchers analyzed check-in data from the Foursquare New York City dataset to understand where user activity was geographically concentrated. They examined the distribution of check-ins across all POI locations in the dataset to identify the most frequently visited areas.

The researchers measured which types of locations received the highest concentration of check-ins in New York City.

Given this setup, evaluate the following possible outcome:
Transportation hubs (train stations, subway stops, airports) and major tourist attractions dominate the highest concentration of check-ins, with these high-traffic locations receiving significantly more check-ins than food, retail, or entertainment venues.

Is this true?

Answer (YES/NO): NO